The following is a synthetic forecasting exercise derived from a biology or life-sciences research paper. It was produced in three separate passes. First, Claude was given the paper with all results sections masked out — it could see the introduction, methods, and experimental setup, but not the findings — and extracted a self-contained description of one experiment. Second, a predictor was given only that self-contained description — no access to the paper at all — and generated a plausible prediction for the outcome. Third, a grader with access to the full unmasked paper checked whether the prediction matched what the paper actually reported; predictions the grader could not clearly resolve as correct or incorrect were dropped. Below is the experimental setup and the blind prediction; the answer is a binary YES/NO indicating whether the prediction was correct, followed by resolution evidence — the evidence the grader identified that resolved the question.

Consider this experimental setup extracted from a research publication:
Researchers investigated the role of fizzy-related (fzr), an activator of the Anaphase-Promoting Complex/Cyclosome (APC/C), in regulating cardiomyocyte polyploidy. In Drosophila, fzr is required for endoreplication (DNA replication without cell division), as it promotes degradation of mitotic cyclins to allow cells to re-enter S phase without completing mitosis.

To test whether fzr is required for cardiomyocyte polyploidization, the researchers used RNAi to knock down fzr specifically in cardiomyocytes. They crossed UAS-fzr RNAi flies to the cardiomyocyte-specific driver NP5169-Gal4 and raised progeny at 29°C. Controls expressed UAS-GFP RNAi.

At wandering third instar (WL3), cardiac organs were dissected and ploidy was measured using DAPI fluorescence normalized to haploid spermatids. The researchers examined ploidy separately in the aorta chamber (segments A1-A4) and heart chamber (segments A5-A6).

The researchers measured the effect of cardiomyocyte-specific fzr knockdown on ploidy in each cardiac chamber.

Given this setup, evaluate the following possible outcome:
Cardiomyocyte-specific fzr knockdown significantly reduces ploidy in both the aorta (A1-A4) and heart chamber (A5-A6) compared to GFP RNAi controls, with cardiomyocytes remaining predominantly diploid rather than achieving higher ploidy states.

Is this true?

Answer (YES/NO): NO